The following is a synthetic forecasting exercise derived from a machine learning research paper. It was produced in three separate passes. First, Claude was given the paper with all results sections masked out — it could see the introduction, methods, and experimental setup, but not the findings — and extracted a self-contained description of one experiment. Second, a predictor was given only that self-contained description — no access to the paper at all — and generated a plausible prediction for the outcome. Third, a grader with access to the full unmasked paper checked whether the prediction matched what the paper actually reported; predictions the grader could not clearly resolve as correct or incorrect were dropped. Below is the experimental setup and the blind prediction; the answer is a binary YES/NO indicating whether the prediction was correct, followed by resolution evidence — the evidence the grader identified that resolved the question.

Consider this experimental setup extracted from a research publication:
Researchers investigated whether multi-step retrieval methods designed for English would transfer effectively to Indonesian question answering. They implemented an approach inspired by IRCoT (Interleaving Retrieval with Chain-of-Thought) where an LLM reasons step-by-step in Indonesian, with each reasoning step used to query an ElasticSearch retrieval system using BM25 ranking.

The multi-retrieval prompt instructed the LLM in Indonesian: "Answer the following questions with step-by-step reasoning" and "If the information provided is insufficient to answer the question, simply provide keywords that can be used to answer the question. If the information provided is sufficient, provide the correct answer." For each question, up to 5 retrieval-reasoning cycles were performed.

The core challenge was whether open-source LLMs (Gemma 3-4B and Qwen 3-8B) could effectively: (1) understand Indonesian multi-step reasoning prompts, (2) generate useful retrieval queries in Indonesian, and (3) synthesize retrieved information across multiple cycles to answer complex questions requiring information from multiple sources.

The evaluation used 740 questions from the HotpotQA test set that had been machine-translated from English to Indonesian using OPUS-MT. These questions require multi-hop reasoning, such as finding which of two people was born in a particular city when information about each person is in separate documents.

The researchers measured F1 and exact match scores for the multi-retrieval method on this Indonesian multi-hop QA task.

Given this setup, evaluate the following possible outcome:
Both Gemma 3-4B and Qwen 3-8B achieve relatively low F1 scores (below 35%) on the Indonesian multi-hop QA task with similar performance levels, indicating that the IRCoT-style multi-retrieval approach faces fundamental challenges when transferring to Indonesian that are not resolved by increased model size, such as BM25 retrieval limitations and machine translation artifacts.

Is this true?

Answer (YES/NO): YES